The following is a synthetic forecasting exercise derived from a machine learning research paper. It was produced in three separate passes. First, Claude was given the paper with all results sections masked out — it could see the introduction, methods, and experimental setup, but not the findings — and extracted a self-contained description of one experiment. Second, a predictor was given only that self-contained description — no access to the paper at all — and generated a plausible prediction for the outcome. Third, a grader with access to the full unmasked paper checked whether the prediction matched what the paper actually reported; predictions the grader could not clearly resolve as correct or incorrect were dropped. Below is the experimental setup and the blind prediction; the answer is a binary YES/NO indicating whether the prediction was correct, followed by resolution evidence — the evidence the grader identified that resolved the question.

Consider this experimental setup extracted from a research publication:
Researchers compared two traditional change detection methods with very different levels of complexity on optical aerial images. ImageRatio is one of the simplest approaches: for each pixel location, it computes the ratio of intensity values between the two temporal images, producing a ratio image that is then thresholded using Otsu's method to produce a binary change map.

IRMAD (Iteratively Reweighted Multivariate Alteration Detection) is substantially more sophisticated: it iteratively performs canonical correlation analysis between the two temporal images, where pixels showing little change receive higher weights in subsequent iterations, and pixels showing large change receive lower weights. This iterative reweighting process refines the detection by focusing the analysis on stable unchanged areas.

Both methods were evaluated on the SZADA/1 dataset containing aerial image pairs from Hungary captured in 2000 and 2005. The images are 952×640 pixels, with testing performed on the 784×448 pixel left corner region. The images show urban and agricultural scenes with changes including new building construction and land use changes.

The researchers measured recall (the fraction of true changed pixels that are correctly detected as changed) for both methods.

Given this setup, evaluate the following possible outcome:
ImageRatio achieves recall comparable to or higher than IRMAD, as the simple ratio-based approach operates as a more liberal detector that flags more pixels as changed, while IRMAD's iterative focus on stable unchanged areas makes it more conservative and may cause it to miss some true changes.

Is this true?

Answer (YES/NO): YES